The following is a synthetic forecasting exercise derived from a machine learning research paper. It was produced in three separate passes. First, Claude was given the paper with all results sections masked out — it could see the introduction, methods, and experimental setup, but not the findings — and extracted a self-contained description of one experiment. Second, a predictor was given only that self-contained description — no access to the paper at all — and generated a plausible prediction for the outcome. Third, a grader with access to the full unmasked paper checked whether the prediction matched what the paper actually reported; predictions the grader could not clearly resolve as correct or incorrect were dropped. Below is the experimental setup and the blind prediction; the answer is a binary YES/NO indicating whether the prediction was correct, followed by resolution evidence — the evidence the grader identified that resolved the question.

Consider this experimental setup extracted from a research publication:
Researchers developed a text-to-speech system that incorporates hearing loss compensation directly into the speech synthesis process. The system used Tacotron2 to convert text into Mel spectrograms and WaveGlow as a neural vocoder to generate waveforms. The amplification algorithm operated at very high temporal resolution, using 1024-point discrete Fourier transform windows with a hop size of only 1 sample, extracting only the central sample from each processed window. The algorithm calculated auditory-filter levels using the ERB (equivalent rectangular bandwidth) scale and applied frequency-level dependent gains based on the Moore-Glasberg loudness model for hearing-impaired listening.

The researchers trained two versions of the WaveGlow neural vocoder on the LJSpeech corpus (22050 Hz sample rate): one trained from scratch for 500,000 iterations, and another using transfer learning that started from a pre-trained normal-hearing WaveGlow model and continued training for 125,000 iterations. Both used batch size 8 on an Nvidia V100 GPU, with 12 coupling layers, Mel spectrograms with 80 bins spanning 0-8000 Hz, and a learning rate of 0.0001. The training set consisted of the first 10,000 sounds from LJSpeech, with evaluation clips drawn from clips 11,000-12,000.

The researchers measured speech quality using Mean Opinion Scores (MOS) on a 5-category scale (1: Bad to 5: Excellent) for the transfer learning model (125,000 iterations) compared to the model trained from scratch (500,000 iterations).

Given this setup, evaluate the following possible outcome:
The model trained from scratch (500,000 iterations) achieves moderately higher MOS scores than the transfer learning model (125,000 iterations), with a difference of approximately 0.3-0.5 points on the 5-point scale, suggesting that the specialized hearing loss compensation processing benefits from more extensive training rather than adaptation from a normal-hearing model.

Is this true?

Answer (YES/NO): NO